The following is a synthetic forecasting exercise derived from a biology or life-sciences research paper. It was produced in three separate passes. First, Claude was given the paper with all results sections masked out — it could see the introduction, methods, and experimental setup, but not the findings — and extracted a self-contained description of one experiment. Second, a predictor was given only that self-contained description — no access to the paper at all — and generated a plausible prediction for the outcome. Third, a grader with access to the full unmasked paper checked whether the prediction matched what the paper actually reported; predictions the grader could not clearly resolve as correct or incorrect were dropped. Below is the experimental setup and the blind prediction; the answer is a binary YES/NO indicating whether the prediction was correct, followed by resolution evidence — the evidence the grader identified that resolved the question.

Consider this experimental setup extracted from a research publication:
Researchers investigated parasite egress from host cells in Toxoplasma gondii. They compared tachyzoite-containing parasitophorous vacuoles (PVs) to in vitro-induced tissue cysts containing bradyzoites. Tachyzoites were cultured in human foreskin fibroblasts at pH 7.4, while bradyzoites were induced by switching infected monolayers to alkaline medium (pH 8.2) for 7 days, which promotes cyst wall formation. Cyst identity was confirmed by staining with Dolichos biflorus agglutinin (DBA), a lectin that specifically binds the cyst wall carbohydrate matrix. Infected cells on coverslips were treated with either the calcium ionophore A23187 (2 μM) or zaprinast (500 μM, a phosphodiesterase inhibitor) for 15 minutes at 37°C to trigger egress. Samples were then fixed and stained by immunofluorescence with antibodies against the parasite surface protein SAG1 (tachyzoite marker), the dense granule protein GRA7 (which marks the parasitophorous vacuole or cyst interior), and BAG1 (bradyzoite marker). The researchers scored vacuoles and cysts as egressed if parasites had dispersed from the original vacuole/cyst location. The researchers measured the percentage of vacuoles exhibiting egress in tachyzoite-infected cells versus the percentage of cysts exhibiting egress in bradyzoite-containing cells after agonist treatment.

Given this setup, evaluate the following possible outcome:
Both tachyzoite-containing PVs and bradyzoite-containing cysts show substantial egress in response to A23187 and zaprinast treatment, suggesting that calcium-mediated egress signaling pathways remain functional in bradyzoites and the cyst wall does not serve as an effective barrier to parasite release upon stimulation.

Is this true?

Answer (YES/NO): NO